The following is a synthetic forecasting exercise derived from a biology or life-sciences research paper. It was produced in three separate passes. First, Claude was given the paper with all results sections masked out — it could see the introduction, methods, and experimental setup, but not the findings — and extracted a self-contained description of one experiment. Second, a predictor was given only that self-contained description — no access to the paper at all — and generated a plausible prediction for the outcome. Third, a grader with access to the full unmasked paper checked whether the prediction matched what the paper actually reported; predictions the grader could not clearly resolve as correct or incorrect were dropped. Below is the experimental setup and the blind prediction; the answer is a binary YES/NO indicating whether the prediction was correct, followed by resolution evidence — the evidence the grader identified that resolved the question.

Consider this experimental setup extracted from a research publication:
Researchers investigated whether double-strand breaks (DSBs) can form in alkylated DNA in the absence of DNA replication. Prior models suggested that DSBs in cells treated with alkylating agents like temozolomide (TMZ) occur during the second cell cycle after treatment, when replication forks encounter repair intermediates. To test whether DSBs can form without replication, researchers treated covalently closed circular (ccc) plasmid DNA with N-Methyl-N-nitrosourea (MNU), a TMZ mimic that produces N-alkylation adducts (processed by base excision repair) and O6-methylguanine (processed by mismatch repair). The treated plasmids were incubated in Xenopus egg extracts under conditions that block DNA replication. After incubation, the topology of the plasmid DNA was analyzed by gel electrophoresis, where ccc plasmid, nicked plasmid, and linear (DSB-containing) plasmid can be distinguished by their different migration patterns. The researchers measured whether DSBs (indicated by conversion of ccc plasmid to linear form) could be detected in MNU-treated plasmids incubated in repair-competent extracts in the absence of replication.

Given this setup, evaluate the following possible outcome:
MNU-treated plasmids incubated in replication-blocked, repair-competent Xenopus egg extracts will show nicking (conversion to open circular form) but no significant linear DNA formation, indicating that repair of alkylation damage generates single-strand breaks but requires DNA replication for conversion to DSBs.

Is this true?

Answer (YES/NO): NO